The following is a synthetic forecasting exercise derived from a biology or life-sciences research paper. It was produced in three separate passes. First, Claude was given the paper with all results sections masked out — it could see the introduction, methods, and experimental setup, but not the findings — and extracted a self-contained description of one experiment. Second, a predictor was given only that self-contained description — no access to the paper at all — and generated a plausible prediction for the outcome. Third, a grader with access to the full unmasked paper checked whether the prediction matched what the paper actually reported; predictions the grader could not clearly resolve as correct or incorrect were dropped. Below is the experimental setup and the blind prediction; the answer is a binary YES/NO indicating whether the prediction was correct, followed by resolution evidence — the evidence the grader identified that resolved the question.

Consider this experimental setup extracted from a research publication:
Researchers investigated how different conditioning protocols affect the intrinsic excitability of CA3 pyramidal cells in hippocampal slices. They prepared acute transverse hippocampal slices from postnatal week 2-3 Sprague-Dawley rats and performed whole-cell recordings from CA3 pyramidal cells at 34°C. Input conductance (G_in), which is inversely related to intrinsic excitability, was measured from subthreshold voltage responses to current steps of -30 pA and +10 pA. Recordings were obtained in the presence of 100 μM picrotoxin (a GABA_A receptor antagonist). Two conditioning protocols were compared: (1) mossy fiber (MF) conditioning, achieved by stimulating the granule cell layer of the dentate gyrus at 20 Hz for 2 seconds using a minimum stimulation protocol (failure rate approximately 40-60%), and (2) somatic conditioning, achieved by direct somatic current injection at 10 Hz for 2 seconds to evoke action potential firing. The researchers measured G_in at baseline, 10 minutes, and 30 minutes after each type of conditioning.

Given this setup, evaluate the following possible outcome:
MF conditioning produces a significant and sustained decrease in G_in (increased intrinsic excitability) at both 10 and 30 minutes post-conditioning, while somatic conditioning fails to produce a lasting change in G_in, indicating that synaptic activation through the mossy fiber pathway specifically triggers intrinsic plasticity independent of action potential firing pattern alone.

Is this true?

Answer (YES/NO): YES